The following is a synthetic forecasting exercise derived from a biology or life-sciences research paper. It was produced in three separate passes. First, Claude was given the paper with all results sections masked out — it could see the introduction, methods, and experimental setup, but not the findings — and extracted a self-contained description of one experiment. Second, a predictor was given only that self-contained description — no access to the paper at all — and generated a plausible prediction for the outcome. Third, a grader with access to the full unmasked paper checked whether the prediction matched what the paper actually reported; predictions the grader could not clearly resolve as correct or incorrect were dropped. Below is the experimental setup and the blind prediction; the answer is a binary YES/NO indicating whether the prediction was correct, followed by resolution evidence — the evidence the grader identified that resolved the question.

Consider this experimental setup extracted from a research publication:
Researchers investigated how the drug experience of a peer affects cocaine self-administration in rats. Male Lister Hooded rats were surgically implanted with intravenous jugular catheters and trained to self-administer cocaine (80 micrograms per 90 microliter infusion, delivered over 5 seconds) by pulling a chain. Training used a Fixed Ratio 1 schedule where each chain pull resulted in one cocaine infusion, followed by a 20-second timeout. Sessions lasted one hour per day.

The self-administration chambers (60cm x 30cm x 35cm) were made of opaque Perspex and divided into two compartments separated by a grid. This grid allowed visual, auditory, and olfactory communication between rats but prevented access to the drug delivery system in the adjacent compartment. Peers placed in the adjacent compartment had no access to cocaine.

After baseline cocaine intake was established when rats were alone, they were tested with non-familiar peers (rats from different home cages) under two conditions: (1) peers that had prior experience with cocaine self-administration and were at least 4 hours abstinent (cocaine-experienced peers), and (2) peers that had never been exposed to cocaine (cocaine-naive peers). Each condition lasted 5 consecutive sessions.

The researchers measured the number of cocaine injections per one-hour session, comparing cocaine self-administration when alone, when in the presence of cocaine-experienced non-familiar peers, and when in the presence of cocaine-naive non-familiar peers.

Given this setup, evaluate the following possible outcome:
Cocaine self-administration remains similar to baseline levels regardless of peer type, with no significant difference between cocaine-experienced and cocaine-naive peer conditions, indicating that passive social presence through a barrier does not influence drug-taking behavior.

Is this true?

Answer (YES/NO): NO